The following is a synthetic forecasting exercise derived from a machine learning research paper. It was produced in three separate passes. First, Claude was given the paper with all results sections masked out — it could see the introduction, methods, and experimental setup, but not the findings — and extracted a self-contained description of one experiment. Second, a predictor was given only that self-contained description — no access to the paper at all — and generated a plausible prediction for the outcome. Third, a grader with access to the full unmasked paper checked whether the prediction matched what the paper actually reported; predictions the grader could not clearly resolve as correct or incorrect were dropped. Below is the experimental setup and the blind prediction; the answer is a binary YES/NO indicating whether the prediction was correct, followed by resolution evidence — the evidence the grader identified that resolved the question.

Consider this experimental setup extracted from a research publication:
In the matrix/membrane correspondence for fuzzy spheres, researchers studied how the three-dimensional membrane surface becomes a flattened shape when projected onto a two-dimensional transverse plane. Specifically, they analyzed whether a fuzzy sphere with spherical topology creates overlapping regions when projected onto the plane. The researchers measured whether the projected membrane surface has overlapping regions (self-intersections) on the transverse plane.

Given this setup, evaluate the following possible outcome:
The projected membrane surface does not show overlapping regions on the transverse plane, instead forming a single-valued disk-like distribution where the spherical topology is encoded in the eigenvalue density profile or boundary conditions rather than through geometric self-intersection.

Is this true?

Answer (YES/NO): YES